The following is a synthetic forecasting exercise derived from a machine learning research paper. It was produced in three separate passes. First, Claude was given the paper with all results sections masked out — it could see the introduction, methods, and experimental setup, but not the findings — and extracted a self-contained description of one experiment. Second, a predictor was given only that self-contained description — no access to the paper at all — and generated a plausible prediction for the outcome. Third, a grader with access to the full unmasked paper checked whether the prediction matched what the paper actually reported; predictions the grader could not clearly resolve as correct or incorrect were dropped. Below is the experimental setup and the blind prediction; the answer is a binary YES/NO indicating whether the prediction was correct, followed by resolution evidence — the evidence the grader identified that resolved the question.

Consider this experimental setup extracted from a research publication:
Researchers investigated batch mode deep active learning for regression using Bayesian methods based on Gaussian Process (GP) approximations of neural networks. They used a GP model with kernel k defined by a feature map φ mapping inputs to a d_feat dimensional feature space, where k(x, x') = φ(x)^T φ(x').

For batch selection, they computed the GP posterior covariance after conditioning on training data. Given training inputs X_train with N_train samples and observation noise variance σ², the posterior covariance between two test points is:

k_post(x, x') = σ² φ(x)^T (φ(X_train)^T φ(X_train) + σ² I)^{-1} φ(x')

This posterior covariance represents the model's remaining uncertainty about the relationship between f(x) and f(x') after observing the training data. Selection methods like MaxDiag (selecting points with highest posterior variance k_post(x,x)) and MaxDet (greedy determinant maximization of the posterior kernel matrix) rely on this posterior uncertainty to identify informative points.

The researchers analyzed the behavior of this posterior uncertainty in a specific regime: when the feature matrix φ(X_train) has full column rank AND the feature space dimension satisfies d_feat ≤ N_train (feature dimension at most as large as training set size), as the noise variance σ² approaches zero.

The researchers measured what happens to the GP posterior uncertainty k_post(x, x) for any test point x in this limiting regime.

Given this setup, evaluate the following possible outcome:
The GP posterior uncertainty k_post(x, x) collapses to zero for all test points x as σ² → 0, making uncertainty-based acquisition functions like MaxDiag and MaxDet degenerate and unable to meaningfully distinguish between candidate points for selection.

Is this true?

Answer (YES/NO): YES